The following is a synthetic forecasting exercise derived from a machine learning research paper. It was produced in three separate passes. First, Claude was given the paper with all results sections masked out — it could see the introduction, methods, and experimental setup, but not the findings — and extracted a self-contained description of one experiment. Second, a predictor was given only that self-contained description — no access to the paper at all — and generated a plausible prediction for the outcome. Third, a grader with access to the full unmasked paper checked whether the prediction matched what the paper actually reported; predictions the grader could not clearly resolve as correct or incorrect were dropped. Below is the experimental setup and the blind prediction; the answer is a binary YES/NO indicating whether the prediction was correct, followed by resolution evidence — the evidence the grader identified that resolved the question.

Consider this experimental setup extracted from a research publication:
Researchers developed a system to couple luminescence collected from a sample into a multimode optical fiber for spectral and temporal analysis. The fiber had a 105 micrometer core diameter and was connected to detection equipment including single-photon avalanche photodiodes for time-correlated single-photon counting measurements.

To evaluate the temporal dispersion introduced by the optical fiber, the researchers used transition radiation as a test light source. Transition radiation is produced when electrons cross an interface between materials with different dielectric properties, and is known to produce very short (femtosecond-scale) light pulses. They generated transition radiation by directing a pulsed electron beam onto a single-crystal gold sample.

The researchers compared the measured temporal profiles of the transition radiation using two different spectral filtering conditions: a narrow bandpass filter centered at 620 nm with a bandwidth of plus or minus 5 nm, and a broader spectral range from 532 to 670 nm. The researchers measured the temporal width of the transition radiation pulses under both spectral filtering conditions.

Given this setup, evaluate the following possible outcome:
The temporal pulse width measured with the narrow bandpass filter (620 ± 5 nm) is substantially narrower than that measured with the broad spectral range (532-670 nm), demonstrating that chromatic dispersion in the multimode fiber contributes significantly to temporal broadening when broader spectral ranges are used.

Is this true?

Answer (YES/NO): YES